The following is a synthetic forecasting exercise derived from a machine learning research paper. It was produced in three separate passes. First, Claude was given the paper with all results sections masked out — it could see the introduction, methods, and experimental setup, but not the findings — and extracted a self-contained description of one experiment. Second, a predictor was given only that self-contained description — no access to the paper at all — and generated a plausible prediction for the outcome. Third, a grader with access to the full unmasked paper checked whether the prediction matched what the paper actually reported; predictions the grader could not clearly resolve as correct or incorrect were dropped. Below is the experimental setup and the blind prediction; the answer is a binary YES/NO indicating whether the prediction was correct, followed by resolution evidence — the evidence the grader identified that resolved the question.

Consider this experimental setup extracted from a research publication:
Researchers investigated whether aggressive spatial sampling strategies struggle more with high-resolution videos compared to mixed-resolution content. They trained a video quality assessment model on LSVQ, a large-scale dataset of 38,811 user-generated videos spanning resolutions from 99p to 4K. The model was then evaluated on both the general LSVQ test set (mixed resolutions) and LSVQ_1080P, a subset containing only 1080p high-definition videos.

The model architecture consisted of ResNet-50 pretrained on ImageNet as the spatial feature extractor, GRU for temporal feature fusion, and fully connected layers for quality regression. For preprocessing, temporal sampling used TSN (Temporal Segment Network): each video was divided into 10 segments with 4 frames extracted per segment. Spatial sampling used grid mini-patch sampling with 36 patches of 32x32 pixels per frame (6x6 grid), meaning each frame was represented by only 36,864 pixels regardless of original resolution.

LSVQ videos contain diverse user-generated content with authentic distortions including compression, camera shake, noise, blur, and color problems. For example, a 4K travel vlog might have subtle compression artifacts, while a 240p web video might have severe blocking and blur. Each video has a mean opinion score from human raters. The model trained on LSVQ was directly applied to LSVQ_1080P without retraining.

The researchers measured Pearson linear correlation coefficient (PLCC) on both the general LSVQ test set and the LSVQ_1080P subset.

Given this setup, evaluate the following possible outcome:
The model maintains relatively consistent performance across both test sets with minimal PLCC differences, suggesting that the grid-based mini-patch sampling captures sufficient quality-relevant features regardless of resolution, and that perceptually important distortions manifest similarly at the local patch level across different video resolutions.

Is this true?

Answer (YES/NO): NO